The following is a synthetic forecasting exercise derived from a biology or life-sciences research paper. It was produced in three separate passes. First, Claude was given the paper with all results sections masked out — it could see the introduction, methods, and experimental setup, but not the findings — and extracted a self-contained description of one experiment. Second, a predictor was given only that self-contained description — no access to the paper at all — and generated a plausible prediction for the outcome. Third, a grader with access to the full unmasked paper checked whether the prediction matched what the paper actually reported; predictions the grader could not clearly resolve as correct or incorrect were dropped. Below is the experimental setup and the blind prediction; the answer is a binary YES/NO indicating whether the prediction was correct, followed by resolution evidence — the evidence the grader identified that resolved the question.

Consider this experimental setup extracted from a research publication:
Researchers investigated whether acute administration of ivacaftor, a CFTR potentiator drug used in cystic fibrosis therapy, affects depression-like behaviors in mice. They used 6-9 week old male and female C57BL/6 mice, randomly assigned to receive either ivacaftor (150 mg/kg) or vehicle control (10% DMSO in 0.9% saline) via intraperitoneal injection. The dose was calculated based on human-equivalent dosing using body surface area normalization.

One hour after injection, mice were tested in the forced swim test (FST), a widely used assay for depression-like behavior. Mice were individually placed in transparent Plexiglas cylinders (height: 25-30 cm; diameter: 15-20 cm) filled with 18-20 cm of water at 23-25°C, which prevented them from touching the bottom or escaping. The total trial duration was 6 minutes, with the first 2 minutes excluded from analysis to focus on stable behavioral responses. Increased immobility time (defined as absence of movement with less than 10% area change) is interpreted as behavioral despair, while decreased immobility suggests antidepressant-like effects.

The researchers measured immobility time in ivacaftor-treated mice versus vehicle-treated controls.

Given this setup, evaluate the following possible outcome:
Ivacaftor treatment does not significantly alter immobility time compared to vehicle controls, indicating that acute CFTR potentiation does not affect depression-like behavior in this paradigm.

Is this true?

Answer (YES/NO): NO